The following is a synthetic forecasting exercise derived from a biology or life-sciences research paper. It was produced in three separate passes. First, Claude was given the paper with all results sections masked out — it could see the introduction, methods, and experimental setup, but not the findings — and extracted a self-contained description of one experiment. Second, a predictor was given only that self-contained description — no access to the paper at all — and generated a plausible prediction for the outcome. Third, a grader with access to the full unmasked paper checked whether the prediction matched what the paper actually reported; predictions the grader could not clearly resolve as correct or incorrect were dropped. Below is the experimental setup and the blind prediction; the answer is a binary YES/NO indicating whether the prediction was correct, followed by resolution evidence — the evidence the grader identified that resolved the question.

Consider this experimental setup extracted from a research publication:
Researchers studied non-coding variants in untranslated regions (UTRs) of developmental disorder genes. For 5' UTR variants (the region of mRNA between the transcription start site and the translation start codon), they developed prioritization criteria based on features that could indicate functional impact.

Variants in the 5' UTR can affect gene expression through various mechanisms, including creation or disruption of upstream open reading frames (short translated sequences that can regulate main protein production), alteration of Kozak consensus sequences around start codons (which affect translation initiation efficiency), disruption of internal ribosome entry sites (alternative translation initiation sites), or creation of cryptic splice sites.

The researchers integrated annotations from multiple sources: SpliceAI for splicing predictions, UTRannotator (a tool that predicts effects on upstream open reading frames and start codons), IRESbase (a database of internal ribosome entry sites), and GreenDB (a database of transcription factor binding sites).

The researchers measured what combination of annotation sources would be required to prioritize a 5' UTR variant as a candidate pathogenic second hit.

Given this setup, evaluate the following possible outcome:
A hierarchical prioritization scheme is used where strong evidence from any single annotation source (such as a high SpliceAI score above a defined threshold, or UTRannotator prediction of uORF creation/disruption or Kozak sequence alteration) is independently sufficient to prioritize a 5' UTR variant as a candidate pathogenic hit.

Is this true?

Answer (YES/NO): YES